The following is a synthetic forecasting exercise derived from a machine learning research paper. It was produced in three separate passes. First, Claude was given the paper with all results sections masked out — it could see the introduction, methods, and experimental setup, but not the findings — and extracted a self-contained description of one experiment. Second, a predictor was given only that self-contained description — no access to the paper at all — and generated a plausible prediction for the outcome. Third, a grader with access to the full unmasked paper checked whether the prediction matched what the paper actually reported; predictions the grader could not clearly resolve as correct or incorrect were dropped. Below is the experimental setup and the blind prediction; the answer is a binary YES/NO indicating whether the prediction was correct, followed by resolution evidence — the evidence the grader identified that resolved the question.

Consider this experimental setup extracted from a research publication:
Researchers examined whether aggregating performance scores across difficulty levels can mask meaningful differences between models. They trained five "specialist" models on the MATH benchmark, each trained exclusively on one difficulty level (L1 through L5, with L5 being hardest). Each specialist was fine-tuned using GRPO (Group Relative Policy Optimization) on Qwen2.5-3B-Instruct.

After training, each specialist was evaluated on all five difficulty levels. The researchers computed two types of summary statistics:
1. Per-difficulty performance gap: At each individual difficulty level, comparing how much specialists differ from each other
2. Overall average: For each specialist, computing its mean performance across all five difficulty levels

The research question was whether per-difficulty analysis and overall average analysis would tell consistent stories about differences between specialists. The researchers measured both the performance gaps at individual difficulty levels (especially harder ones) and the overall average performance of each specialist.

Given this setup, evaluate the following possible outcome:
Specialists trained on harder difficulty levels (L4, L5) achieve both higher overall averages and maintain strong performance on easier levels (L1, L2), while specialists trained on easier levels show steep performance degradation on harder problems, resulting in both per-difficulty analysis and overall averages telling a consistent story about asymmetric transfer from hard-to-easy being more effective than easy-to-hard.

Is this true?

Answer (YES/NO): NO